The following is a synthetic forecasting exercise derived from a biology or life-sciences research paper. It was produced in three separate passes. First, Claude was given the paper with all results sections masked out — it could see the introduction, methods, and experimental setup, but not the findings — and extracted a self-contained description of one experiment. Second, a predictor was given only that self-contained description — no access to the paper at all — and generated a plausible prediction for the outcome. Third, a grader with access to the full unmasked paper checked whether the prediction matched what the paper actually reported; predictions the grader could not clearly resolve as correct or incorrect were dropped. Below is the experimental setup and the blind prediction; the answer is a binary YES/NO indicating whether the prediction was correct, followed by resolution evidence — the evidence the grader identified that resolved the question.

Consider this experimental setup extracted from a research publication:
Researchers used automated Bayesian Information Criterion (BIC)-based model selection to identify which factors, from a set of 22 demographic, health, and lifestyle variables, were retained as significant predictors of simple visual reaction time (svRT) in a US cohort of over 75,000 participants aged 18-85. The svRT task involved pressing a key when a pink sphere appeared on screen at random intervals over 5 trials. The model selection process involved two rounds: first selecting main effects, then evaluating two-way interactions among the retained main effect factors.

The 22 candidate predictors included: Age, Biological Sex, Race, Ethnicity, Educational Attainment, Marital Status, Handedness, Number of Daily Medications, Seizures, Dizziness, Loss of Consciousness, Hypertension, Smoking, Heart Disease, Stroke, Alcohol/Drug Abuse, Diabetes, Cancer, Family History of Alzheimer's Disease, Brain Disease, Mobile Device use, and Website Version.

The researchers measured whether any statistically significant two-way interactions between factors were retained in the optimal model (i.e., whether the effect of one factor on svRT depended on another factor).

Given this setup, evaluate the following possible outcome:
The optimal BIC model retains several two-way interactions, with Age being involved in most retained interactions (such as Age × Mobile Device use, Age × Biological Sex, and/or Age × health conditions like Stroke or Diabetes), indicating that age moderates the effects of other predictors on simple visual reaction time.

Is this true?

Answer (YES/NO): YES